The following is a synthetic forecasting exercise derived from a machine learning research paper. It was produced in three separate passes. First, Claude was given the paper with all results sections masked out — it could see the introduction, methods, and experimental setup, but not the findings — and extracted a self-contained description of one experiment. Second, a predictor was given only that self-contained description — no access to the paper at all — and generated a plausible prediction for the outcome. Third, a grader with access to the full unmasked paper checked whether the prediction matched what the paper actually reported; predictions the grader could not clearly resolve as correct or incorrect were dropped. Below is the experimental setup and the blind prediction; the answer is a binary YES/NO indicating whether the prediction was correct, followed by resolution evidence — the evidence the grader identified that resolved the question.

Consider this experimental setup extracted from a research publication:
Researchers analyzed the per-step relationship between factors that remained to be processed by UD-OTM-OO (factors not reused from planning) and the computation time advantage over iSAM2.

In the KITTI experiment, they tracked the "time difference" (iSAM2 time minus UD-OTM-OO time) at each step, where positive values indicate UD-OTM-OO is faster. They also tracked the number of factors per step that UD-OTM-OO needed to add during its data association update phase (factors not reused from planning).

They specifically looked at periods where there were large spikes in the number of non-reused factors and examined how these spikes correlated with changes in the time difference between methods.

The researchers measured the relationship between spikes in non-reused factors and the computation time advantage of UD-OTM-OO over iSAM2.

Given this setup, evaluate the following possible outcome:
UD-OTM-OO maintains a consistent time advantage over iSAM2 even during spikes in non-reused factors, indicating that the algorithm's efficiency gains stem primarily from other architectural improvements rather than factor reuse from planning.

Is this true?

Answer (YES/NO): NO